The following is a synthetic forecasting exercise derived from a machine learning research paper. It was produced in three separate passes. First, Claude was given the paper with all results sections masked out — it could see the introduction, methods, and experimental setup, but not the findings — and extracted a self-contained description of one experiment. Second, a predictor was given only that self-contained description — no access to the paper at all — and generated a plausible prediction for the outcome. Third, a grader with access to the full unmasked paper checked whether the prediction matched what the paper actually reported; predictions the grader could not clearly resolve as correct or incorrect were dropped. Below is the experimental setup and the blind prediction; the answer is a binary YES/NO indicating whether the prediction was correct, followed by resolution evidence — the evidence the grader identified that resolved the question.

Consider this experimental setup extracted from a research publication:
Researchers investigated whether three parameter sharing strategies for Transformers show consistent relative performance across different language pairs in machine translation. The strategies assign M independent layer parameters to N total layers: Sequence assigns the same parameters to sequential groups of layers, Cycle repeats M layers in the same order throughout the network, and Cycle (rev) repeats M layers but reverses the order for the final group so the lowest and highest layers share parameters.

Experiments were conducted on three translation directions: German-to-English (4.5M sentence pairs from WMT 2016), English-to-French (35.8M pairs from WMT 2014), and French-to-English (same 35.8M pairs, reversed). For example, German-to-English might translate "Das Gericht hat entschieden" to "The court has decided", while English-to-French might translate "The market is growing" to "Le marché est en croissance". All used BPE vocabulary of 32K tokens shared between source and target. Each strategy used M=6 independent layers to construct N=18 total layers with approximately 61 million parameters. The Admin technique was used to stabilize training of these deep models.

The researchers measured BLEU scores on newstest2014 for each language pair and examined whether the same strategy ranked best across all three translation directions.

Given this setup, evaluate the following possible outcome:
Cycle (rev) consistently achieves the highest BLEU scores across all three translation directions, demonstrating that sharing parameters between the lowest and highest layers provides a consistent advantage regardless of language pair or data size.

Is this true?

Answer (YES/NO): NO